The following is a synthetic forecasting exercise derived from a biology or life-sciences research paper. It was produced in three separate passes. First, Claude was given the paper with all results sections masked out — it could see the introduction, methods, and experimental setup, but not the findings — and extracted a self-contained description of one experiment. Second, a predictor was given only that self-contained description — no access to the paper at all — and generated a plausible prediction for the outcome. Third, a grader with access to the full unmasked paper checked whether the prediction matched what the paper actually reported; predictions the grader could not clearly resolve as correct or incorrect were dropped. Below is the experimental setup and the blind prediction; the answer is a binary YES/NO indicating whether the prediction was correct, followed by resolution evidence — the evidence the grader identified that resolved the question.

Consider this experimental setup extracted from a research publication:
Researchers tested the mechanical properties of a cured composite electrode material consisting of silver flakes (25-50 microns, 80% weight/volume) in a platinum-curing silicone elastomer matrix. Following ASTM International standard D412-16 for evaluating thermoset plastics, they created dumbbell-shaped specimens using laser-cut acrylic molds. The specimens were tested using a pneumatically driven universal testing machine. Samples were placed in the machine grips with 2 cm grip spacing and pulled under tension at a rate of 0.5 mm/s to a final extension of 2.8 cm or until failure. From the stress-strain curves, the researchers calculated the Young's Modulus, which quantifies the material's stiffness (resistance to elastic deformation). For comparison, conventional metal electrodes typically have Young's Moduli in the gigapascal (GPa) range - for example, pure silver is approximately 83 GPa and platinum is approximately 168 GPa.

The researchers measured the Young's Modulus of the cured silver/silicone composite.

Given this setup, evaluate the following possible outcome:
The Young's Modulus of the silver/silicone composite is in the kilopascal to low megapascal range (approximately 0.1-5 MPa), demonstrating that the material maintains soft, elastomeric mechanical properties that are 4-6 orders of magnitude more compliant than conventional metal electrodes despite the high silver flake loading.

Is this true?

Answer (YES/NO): NO